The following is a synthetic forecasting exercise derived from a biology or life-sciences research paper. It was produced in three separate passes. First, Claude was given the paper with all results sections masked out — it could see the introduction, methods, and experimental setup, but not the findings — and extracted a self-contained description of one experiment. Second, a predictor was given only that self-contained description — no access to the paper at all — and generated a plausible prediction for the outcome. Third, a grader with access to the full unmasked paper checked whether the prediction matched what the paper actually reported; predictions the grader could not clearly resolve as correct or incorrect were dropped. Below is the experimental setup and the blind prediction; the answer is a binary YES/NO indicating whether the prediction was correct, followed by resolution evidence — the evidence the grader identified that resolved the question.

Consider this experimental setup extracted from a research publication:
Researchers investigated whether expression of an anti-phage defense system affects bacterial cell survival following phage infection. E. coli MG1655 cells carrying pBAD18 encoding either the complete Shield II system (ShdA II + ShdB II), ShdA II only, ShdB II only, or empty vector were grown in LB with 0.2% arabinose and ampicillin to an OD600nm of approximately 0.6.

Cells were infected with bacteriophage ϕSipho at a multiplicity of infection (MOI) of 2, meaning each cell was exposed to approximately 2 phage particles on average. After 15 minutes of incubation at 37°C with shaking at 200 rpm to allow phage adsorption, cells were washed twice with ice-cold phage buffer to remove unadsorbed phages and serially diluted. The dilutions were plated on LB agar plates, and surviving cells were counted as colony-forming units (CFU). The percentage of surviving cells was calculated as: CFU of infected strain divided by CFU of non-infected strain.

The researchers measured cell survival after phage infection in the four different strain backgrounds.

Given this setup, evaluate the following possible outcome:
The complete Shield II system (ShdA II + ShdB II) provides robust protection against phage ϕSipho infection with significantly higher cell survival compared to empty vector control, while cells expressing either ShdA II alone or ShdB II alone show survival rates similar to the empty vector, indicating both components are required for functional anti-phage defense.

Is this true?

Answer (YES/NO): NO